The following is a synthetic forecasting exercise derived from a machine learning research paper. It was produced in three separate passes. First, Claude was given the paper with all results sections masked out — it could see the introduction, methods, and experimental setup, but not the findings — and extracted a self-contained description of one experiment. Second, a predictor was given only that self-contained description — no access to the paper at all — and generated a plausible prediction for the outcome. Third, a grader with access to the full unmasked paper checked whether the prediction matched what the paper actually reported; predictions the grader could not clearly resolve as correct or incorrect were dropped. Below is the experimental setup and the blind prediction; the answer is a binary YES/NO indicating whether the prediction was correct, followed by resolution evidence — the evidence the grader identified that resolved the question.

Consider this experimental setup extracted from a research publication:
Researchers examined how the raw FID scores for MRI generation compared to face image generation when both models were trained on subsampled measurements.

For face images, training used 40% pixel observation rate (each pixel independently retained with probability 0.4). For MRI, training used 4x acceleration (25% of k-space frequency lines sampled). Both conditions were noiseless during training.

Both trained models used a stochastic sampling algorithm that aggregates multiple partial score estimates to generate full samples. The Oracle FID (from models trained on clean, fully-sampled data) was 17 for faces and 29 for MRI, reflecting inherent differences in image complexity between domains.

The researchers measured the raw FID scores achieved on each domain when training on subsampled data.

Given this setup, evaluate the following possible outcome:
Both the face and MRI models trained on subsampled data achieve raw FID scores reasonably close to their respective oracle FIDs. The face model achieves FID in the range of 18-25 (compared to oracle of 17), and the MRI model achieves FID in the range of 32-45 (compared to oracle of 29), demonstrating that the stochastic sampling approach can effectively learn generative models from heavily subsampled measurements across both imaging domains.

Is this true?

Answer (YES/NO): NO